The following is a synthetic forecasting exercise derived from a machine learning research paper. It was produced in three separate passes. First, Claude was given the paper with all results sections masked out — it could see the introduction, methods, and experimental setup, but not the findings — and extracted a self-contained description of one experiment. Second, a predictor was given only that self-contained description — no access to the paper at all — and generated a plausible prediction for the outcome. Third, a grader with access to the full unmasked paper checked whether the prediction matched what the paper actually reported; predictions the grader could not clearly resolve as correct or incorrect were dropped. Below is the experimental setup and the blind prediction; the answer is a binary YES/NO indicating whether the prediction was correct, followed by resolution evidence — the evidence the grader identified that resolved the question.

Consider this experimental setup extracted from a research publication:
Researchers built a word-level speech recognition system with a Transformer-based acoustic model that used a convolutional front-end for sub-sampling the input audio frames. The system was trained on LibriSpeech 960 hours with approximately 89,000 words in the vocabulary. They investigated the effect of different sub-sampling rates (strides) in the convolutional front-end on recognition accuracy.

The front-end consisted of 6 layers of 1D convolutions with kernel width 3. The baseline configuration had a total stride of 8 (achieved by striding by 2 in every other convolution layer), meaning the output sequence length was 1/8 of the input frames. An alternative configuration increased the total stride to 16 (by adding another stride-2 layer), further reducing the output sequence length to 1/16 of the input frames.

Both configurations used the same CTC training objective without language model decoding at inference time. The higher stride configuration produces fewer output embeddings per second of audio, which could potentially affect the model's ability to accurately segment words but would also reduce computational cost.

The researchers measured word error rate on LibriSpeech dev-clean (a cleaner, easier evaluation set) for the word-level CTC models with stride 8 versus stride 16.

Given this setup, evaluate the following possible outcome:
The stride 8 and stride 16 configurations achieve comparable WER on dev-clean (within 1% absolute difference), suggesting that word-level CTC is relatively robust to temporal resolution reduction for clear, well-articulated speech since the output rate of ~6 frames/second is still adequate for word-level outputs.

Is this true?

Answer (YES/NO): YES